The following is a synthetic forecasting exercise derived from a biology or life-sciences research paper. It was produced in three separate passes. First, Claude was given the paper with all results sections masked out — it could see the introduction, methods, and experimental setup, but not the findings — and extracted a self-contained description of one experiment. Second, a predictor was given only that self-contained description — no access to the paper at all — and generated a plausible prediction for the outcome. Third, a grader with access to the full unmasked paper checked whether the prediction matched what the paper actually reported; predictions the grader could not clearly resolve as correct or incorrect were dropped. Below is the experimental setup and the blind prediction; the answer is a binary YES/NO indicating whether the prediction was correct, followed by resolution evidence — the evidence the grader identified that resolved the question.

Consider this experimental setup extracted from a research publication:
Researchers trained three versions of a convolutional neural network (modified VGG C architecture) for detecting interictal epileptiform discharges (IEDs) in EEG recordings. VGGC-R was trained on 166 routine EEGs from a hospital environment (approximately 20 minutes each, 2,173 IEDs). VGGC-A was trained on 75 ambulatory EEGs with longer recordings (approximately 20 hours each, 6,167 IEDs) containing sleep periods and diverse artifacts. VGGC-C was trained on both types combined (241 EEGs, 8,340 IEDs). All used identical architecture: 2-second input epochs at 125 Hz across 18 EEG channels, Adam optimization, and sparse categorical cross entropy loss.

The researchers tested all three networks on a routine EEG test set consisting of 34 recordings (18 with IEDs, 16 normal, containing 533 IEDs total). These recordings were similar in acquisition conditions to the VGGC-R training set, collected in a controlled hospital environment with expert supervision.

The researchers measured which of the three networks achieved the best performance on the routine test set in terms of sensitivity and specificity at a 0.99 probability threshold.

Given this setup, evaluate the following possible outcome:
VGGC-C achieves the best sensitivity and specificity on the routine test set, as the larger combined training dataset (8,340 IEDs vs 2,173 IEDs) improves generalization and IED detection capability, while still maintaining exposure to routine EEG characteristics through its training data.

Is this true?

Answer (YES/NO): NO